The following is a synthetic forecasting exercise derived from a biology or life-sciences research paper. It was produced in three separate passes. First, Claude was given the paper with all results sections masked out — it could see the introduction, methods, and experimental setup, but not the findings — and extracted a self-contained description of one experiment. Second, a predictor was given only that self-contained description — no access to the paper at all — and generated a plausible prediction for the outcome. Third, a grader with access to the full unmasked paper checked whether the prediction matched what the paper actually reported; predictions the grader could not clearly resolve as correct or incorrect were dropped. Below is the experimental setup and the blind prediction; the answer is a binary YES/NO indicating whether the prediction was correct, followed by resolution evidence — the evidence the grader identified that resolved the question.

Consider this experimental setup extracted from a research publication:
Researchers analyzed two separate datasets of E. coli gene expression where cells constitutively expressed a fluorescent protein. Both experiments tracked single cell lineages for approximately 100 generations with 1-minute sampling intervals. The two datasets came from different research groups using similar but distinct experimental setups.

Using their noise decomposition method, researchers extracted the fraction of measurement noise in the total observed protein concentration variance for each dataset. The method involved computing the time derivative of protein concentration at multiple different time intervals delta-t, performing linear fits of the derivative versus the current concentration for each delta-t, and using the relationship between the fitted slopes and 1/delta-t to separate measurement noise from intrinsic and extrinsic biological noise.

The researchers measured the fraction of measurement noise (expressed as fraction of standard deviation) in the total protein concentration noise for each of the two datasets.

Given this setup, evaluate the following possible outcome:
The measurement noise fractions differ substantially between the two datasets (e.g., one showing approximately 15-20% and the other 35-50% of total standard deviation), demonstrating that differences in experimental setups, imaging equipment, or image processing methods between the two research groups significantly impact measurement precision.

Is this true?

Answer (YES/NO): NO